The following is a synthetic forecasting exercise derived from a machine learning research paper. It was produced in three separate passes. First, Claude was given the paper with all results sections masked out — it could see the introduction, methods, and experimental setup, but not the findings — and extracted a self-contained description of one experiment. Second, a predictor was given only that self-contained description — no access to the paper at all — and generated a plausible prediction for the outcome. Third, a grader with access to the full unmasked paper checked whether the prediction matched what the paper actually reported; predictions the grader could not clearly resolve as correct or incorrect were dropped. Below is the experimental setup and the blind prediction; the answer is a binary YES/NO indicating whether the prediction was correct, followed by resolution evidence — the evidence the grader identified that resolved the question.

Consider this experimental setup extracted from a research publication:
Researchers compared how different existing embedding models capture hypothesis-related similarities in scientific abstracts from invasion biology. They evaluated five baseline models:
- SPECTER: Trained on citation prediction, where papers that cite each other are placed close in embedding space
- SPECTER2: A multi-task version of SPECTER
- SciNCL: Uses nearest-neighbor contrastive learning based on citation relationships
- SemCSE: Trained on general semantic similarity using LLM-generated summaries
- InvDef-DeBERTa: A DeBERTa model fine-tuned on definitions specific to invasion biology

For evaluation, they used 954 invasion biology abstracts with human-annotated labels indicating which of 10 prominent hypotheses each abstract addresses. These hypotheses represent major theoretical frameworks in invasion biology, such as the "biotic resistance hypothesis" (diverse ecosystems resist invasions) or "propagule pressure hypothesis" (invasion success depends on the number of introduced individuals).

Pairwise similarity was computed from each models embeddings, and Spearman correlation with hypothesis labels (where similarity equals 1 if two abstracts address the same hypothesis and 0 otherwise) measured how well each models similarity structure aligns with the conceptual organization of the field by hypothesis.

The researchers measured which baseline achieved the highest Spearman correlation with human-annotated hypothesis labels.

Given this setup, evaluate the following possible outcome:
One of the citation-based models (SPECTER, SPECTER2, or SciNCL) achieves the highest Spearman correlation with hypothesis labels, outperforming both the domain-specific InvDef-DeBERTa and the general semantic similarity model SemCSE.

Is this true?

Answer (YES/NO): NO